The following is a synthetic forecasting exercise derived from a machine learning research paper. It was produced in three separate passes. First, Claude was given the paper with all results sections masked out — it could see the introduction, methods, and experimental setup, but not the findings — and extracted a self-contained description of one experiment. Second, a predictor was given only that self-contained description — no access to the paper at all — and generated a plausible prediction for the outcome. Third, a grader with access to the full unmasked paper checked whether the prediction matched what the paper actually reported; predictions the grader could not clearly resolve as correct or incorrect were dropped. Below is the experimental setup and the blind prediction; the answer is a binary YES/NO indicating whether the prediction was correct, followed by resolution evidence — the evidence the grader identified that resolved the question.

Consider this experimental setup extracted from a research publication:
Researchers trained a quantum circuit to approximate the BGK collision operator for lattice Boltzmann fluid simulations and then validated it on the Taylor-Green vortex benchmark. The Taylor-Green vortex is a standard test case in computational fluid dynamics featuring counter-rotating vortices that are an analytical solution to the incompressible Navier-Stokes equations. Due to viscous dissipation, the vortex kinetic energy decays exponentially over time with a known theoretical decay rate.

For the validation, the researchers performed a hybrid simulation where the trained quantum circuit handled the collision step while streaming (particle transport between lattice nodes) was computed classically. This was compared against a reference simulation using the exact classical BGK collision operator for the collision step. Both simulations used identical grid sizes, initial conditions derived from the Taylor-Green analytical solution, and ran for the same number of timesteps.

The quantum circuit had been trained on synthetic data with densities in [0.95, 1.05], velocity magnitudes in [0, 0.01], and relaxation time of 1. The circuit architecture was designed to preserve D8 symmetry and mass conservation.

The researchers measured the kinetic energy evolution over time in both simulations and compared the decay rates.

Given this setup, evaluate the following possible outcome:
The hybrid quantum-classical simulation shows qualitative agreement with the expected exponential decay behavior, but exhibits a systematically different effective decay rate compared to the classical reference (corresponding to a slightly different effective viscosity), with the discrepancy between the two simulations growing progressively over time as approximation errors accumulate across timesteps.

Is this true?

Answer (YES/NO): NO